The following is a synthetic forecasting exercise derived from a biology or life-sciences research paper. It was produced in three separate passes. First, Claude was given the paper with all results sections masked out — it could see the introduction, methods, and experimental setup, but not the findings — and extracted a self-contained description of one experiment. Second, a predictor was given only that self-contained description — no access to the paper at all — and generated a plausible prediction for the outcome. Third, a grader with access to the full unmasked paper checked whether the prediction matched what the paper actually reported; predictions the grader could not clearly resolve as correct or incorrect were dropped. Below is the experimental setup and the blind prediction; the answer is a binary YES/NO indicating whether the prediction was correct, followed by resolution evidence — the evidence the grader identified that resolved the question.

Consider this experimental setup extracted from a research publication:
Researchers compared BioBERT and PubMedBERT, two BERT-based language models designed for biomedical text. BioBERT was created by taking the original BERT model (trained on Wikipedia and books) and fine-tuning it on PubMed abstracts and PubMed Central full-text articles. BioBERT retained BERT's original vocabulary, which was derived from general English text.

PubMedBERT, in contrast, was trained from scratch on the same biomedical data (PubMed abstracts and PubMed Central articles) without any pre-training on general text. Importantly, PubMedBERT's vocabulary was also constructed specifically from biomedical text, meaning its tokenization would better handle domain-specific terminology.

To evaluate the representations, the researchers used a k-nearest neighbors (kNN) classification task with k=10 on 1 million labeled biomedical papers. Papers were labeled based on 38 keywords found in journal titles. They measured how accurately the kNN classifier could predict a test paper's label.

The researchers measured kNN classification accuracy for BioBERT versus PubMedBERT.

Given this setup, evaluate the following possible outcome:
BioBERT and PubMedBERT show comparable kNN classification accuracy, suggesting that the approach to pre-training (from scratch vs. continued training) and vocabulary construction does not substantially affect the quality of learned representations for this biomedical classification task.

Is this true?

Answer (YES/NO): NO